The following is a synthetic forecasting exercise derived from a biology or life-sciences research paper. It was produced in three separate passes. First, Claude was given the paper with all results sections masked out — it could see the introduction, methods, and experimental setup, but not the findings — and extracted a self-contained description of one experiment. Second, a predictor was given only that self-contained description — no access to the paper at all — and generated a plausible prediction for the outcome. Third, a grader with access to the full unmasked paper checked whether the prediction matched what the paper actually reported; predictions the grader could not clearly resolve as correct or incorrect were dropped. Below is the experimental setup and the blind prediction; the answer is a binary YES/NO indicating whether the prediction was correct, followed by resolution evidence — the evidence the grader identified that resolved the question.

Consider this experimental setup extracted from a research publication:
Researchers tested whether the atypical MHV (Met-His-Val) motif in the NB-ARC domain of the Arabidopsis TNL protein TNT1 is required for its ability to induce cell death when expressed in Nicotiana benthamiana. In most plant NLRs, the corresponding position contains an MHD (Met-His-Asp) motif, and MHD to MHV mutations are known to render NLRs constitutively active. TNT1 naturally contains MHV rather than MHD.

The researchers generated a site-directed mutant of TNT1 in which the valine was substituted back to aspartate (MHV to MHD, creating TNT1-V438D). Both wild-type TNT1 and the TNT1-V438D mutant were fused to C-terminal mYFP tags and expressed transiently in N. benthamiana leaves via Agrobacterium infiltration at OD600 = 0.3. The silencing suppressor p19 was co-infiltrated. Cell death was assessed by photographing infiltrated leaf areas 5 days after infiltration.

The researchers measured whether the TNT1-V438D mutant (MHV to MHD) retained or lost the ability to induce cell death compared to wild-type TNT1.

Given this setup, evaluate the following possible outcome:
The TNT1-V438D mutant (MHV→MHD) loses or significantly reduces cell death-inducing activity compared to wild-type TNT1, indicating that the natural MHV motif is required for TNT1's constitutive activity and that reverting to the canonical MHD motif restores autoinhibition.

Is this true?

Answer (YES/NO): YES